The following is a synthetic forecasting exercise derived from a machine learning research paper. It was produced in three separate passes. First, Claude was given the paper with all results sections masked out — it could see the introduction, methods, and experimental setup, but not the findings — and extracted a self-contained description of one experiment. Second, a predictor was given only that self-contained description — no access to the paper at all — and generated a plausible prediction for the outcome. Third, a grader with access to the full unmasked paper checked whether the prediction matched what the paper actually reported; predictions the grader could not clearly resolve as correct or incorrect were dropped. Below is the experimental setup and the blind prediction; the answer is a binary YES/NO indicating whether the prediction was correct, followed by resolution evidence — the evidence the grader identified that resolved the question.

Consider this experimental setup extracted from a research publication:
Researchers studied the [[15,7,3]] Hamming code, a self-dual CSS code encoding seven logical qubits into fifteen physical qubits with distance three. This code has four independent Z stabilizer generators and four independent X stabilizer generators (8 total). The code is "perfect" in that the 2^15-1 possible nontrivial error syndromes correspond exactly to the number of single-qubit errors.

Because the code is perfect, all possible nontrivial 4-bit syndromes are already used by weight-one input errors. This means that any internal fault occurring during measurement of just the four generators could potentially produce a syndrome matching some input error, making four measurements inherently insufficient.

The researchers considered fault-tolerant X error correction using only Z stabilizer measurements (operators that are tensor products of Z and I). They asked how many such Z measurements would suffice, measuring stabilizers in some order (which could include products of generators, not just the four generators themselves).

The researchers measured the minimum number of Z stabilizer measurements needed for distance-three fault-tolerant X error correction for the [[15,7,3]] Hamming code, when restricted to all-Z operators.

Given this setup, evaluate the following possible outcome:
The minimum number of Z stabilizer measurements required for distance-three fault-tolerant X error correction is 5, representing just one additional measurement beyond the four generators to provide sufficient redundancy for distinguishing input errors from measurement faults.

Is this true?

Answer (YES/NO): NO